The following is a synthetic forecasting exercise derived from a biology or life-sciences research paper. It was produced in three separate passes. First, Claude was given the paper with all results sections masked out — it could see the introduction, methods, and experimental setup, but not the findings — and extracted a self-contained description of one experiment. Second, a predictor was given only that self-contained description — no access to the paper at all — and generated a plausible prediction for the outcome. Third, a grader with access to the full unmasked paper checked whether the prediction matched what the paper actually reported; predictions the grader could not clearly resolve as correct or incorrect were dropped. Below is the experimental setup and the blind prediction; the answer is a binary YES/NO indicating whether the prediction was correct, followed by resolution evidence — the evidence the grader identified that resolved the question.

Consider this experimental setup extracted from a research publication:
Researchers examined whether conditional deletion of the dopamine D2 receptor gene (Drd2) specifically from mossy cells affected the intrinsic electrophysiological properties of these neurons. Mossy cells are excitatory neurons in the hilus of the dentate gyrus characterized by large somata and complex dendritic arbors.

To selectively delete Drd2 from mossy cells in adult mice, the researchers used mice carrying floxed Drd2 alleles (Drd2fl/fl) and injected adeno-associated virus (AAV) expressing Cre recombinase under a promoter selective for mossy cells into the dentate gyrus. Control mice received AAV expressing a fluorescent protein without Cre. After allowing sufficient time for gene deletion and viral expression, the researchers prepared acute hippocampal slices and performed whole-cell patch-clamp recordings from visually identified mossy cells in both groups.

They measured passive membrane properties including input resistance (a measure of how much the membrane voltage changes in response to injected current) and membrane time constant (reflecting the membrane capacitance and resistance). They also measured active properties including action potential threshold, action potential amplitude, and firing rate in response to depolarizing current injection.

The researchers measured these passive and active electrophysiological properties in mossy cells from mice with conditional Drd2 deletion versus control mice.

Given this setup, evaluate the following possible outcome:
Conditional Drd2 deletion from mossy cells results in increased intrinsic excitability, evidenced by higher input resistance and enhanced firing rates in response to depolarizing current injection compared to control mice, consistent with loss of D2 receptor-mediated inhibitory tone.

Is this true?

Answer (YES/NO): NO